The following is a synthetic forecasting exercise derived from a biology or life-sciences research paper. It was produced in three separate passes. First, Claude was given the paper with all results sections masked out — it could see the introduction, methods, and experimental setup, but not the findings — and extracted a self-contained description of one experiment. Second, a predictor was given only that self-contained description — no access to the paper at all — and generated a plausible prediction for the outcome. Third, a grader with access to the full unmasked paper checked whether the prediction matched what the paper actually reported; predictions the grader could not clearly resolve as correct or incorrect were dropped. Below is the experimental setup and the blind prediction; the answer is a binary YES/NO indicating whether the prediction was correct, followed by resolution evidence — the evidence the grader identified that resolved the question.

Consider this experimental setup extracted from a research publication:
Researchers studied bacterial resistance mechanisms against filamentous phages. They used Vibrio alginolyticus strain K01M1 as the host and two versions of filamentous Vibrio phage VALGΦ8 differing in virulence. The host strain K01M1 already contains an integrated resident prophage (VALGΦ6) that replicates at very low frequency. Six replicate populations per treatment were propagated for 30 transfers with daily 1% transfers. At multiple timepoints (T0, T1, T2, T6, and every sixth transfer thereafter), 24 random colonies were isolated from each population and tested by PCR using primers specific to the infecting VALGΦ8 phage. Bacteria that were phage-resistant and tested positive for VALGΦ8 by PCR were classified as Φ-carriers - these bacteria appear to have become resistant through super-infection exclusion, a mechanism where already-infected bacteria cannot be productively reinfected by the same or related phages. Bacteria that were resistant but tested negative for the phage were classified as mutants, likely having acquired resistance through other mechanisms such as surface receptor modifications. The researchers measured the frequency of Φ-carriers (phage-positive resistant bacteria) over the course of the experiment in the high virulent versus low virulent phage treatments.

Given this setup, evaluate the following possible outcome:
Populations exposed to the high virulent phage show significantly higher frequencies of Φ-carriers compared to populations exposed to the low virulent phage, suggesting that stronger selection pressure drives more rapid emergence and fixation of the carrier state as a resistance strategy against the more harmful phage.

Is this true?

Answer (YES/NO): NO